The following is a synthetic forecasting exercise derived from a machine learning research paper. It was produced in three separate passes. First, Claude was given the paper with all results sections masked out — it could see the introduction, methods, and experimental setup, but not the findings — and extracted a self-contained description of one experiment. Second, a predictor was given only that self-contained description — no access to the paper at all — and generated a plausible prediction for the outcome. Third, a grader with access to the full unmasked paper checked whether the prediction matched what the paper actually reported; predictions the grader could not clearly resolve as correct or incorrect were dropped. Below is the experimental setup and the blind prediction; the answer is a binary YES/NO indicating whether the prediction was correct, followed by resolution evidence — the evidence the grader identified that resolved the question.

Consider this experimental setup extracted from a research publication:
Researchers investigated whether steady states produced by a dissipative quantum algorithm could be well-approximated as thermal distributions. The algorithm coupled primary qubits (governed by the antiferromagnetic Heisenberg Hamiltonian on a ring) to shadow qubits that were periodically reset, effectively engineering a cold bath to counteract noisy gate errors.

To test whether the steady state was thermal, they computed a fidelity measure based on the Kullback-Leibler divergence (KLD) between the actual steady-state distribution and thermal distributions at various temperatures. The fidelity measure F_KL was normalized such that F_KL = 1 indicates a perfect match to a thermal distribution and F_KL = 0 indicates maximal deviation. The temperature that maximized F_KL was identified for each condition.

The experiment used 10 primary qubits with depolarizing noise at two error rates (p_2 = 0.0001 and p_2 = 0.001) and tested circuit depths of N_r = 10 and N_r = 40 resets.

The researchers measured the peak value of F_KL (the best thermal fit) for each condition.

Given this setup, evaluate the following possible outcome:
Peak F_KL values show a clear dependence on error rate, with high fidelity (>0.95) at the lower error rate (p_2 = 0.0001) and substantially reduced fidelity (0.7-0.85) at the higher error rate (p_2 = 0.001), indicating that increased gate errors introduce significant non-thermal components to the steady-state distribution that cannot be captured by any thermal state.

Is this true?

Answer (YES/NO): NO